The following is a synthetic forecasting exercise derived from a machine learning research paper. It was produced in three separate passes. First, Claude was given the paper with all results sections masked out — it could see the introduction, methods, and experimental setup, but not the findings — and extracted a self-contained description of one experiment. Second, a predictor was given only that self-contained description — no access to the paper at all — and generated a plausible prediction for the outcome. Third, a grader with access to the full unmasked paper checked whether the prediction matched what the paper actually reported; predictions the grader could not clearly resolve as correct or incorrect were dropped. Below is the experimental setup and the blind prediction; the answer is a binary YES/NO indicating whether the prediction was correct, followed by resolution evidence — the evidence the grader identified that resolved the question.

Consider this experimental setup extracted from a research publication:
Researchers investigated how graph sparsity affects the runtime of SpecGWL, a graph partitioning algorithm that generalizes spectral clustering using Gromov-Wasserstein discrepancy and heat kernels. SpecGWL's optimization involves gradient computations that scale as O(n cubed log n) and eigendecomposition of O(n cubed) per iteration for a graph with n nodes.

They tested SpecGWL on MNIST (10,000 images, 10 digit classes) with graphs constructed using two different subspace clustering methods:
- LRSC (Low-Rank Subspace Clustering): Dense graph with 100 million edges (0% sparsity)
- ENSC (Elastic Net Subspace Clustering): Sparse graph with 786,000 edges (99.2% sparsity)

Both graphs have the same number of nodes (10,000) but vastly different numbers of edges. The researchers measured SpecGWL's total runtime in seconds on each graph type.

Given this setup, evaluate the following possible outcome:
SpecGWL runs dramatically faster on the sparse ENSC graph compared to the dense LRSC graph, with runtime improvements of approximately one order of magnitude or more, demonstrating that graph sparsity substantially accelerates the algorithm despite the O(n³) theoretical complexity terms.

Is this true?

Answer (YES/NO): NO